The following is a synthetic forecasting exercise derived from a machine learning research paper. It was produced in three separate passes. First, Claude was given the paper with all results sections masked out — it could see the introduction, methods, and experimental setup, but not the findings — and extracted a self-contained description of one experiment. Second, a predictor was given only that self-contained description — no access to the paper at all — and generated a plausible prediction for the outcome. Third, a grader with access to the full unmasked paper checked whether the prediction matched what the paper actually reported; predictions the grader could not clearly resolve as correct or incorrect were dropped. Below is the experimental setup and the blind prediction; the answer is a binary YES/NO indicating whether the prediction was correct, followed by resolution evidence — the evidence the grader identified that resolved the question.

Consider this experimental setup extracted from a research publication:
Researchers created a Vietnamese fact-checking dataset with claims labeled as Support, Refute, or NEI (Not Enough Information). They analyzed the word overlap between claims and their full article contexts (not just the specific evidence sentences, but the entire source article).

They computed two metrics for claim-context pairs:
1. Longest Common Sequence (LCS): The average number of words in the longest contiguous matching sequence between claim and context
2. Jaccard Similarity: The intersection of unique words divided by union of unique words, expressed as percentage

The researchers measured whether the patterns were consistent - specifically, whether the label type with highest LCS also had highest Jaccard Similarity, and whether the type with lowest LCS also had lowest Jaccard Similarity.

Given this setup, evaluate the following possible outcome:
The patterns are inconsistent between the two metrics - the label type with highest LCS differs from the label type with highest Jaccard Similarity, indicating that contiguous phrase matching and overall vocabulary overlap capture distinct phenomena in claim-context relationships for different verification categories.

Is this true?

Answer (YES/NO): NO